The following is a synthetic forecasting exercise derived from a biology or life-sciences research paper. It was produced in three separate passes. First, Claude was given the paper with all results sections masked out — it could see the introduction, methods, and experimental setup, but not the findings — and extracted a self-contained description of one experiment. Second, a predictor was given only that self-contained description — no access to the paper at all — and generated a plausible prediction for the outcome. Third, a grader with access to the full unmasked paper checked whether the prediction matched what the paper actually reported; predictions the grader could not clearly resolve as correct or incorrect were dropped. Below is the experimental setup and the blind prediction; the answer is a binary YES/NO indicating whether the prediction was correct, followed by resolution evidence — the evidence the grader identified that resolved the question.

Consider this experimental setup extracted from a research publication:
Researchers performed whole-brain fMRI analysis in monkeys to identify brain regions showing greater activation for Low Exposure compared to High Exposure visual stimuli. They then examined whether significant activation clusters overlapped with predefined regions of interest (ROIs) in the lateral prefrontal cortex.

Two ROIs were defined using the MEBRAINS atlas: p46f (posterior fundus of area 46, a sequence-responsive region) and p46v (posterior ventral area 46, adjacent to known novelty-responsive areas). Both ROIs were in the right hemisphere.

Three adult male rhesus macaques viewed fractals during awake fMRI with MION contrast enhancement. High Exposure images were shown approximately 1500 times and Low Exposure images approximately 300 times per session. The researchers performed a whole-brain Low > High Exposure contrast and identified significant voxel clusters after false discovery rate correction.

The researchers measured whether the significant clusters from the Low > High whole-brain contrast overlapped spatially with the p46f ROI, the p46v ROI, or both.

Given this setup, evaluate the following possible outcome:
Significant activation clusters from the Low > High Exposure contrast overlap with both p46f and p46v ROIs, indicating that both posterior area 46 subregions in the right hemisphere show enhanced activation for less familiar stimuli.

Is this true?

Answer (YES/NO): NO